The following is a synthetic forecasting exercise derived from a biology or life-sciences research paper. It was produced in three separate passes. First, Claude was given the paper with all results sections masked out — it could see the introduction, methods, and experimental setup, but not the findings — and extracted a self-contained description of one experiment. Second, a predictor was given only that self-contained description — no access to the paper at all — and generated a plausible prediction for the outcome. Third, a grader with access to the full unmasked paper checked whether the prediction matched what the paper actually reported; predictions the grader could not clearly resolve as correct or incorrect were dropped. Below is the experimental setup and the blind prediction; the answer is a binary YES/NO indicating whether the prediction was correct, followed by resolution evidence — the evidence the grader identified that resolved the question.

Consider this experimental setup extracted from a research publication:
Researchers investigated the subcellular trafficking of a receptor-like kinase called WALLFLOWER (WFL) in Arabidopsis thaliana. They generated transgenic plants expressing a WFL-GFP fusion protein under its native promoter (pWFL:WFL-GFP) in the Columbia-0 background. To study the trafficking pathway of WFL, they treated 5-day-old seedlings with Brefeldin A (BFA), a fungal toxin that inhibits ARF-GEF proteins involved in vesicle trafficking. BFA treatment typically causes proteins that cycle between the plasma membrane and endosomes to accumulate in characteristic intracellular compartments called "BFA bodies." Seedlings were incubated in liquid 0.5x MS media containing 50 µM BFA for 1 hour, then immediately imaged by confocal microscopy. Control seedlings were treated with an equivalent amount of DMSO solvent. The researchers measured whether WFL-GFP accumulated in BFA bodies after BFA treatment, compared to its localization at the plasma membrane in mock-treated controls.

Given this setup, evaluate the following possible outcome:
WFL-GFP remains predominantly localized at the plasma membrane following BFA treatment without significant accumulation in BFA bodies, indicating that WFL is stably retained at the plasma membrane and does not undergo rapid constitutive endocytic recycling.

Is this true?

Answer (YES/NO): NO